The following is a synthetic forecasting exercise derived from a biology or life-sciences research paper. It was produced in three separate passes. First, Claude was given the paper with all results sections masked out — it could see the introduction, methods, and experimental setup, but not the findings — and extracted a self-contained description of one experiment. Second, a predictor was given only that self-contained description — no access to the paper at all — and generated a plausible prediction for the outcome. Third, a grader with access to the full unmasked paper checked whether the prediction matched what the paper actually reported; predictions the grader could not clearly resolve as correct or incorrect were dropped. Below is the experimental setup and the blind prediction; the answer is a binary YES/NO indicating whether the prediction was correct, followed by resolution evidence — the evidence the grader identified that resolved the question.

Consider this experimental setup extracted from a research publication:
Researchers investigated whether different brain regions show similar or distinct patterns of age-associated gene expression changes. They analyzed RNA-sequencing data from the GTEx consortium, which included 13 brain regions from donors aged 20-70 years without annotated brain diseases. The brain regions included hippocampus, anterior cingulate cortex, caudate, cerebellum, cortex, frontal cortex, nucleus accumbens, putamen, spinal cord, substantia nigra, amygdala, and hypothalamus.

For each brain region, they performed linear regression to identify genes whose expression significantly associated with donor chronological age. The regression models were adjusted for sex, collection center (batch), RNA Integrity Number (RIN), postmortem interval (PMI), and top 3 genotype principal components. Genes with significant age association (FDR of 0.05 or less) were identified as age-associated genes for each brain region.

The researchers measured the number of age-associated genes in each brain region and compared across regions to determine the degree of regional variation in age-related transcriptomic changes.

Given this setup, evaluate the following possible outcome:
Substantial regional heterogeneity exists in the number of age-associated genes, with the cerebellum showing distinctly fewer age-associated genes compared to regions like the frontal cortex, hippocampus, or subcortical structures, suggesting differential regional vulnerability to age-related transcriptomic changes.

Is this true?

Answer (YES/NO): NO